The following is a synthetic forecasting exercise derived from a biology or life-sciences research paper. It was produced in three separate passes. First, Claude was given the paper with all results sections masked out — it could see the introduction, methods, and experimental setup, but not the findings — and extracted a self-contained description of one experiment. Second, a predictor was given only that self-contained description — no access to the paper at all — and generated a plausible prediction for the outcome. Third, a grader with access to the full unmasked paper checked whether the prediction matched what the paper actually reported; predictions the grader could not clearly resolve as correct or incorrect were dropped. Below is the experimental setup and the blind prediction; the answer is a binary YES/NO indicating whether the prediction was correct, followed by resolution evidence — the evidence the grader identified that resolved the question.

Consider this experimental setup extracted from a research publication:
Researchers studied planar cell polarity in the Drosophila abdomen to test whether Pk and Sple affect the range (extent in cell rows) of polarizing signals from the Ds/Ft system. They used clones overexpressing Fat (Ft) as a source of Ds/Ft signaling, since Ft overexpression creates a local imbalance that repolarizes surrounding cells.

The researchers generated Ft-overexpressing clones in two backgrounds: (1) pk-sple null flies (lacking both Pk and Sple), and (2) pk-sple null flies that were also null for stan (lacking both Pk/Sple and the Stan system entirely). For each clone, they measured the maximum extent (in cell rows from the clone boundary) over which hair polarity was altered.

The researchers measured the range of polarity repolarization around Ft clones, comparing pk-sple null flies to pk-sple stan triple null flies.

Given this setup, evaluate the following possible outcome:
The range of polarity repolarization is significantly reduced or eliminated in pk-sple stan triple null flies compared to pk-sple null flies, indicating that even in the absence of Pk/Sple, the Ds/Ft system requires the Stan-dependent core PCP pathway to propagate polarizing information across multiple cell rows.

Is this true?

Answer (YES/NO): NO